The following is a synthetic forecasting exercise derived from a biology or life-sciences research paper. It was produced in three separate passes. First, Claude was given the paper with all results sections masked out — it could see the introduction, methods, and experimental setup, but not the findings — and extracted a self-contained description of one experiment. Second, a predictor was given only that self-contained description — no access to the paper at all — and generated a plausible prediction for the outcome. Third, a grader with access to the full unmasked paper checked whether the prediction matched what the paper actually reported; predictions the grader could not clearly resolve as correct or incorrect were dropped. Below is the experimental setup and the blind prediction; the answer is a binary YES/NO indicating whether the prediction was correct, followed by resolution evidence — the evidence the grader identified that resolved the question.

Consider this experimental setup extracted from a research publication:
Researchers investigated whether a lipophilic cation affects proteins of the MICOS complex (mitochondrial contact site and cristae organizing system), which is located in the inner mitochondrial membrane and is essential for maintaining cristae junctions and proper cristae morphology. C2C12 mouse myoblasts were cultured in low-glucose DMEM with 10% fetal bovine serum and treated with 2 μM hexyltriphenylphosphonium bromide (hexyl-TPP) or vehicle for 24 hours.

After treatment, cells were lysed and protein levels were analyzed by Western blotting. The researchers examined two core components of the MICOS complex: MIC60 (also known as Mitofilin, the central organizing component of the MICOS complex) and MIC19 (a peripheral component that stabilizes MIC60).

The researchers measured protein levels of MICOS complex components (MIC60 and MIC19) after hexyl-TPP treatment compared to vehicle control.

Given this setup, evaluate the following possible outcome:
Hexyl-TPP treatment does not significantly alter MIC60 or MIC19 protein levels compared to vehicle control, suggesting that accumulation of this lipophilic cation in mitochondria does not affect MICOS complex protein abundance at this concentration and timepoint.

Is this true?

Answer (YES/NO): YES